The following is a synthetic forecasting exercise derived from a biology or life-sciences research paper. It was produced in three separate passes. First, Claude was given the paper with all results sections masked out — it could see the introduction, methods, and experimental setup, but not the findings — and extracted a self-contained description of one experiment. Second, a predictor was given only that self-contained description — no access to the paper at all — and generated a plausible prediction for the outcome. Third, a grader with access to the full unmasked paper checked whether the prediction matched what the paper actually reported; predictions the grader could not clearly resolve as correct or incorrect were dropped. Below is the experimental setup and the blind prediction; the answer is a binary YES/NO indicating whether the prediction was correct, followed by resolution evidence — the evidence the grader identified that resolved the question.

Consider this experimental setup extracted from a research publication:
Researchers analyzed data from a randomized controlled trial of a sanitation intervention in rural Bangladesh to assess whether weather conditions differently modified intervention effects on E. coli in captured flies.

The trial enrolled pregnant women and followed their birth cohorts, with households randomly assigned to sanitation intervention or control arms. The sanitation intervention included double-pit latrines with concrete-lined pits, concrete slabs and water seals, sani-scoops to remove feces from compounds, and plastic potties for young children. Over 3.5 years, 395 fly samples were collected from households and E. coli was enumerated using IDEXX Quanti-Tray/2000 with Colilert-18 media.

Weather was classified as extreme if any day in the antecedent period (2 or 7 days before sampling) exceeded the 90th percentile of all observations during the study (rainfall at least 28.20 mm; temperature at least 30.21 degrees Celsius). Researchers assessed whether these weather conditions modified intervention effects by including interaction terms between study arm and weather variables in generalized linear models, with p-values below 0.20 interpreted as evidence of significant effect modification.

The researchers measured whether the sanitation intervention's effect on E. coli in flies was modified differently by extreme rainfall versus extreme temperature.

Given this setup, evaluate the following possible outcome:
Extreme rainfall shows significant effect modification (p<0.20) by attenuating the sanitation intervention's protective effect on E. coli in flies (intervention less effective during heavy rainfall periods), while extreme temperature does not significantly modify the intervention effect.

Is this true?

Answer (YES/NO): NO